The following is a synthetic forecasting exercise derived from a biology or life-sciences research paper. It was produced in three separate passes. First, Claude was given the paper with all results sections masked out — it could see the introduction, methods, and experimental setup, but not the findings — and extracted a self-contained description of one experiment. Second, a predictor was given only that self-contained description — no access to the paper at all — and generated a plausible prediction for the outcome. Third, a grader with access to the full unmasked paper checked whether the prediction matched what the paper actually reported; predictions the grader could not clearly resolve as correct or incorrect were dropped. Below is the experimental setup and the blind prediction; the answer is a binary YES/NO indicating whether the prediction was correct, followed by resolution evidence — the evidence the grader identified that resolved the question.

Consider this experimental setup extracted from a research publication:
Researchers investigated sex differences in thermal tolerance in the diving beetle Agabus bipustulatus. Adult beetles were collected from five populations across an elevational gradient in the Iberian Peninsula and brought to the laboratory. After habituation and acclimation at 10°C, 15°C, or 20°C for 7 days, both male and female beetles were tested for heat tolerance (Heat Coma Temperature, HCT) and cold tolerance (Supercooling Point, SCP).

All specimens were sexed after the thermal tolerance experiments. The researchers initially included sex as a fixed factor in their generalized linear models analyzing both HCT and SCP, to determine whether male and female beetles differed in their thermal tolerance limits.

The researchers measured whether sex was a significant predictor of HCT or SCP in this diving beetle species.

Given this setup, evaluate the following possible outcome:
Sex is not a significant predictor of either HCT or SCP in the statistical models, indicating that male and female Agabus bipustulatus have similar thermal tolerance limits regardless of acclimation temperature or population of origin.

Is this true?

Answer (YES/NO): NO